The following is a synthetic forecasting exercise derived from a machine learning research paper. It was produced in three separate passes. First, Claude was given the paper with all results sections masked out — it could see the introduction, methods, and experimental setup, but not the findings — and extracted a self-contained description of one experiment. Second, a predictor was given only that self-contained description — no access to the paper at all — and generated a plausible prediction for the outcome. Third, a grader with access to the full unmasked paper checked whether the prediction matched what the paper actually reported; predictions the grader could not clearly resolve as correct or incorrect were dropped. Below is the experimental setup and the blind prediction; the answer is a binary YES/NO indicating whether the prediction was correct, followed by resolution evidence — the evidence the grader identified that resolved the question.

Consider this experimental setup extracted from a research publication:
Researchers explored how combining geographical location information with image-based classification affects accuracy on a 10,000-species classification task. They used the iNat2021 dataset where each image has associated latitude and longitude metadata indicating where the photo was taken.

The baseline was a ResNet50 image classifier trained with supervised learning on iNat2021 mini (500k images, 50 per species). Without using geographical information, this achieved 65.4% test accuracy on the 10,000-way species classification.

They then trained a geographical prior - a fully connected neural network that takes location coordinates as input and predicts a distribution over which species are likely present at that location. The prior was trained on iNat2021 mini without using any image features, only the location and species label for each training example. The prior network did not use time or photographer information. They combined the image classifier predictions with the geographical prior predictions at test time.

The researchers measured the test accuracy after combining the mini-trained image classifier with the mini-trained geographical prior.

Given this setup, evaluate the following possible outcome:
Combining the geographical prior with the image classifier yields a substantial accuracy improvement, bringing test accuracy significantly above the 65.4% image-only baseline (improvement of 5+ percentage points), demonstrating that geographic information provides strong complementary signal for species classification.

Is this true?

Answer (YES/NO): YES